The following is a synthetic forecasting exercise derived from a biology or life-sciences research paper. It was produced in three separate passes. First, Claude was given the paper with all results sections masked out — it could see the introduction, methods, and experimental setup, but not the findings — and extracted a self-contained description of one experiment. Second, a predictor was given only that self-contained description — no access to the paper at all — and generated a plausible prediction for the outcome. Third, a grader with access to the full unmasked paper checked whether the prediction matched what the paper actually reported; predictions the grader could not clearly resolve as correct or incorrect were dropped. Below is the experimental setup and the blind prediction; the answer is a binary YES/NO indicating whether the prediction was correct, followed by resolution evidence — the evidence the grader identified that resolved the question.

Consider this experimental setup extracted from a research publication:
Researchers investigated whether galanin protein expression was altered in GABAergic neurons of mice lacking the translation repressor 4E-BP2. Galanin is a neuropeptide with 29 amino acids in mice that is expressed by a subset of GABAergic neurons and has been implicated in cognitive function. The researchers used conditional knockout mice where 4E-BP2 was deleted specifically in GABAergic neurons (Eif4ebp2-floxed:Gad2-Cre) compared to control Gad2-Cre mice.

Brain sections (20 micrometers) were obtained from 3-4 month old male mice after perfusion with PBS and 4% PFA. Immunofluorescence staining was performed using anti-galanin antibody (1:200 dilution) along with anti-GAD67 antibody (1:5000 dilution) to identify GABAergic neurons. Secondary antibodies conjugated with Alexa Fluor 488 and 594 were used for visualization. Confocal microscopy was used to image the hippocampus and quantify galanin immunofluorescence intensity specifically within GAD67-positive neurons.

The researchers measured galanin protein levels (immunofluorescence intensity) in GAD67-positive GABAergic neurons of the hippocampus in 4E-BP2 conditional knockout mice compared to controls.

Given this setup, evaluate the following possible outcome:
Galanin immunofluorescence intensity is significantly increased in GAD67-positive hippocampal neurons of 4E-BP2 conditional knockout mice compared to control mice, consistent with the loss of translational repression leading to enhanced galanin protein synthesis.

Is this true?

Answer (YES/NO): NO